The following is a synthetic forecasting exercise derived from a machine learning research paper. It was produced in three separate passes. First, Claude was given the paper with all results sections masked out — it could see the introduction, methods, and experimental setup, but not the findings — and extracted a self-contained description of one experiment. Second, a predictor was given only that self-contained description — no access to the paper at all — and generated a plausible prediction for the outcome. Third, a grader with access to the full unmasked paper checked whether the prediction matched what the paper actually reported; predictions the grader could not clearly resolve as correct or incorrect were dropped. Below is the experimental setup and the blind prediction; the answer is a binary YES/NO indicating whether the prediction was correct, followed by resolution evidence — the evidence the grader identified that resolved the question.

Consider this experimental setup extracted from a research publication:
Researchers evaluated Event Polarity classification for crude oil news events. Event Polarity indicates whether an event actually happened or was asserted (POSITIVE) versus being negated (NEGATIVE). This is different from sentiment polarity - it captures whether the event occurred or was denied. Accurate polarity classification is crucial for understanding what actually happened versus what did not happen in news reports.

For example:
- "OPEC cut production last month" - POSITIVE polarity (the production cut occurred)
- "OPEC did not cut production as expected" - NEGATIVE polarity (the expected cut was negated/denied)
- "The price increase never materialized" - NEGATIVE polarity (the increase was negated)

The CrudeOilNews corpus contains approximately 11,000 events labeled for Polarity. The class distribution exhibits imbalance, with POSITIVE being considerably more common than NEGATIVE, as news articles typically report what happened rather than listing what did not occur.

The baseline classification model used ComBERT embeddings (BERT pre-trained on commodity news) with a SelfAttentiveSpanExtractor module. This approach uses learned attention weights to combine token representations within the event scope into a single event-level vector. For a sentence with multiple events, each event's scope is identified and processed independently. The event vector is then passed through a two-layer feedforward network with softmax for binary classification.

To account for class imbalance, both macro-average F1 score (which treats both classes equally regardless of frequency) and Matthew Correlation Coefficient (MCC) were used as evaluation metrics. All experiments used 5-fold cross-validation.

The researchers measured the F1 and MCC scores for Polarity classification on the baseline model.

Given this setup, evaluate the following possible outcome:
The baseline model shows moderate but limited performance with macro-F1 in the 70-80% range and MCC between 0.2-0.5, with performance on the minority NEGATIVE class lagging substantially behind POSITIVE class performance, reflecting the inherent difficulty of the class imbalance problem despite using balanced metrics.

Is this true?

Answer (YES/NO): NO